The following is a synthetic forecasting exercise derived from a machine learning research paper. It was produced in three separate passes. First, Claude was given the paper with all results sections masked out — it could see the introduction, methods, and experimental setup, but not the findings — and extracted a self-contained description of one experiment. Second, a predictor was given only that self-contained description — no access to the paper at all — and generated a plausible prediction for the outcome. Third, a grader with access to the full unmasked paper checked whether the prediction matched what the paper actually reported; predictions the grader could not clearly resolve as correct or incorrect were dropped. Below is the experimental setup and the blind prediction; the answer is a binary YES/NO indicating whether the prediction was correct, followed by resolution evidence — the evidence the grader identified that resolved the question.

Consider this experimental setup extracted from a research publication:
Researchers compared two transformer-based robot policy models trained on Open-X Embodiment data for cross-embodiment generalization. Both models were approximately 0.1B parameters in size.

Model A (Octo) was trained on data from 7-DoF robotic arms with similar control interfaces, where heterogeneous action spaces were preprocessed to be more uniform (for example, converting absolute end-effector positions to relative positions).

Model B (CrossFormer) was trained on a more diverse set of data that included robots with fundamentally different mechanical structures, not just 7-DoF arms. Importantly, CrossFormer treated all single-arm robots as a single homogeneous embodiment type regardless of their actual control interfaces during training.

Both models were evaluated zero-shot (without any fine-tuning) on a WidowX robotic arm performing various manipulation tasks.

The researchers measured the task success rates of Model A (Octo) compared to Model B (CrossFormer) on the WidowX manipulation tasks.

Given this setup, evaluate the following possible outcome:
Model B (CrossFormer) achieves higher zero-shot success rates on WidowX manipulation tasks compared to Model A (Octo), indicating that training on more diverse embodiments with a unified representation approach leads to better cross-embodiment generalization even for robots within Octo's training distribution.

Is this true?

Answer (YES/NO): NO